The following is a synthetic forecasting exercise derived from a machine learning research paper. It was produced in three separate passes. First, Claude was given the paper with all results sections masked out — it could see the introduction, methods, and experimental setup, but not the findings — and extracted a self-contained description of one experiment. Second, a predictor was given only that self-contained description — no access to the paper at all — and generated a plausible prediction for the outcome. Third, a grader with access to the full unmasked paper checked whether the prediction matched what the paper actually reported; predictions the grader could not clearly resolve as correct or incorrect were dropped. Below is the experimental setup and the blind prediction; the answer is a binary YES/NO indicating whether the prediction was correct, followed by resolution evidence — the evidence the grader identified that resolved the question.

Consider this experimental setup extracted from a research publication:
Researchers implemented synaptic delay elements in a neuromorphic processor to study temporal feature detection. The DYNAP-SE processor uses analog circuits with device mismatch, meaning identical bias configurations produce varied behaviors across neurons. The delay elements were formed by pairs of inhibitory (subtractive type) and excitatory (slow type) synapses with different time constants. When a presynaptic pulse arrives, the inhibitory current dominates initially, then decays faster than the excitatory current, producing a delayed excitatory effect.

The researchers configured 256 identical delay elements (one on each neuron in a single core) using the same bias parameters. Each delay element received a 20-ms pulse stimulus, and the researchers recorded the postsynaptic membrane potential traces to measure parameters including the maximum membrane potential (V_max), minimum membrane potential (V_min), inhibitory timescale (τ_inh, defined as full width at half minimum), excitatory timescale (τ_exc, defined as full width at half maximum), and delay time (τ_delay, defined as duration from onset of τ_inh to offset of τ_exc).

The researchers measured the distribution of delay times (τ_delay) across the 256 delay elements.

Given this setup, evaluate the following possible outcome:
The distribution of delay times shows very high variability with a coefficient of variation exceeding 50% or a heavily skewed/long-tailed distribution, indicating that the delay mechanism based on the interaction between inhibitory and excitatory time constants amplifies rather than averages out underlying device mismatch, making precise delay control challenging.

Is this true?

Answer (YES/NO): NO